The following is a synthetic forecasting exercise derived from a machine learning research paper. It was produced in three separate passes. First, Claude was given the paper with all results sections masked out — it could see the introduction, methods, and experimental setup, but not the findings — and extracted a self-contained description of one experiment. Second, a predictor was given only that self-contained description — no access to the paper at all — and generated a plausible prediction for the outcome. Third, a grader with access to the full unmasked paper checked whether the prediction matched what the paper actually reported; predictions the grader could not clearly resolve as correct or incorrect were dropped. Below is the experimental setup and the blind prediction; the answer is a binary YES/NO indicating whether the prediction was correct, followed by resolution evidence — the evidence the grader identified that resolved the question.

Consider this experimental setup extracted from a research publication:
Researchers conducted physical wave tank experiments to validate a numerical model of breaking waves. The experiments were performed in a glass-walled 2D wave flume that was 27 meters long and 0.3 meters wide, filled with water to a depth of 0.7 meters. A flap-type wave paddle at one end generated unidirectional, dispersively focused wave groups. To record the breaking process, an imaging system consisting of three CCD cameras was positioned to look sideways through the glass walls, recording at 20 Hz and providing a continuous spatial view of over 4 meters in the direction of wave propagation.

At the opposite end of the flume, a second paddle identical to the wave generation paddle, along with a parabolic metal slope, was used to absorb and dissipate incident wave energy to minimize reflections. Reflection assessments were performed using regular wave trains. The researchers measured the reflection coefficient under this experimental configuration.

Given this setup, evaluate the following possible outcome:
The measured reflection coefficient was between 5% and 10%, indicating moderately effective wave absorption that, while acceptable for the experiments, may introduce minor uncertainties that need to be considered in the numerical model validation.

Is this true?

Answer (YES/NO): NO